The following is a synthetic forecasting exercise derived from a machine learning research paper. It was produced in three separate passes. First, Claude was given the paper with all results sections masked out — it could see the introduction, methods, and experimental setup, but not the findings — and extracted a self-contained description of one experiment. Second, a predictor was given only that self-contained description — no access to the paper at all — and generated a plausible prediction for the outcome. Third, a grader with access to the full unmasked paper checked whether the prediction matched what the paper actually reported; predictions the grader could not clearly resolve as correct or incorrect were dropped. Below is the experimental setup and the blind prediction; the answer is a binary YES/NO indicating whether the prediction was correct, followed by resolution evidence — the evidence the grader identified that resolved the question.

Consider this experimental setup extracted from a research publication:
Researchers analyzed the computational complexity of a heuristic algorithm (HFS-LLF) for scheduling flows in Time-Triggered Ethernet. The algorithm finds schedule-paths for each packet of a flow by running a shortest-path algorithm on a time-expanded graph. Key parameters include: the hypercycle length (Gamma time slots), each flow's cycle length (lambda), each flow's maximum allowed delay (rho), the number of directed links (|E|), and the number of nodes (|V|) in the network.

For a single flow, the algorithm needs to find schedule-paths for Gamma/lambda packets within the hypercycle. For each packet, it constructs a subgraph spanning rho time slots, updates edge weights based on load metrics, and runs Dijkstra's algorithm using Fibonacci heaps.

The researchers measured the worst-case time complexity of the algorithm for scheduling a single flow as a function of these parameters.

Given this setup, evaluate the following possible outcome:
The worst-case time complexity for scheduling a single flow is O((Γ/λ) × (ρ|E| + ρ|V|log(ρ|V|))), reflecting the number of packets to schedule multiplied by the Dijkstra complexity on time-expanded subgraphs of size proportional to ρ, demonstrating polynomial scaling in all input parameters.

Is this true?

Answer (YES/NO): NO